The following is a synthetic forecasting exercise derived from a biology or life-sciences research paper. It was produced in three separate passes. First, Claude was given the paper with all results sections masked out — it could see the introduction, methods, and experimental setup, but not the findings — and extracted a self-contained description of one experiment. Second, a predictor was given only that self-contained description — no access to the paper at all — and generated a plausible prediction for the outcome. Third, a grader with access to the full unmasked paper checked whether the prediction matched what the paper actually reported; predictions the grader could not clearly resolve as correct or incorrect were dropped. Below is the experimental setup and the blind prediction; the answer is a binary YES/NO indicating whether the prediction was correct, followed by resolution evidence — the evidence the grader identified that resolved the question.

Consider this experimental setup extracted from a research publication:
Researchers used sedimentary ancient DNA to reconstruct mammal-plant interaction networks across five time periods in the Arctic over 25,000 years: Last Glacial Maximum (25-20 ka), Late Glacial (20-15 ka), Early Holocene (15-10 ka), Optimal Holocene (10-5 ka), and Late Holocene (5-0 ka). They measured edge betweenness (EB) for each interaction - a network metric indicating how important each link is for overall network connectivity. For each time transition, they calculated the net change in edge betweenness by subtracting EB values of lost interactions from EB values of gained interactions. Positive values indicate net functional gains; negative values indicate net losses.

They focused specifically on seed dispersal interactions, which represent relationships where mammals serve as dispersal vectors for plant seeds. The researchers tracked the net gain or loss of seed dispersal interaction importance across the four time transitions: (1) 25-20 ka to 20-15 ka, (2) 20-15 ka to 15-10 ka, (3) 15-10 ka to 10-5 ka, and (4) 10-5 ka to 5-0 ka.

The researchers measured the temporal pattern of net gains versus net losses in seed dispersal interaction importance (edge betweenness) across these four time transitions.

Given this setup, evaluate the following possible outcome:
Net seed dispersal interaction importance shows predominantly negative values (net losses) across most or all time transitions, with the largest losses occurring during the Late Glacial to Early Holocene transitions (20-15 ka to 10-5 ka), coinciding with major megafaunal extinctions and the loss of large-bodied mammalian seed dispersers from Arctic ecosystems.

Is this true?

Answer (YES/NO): NO